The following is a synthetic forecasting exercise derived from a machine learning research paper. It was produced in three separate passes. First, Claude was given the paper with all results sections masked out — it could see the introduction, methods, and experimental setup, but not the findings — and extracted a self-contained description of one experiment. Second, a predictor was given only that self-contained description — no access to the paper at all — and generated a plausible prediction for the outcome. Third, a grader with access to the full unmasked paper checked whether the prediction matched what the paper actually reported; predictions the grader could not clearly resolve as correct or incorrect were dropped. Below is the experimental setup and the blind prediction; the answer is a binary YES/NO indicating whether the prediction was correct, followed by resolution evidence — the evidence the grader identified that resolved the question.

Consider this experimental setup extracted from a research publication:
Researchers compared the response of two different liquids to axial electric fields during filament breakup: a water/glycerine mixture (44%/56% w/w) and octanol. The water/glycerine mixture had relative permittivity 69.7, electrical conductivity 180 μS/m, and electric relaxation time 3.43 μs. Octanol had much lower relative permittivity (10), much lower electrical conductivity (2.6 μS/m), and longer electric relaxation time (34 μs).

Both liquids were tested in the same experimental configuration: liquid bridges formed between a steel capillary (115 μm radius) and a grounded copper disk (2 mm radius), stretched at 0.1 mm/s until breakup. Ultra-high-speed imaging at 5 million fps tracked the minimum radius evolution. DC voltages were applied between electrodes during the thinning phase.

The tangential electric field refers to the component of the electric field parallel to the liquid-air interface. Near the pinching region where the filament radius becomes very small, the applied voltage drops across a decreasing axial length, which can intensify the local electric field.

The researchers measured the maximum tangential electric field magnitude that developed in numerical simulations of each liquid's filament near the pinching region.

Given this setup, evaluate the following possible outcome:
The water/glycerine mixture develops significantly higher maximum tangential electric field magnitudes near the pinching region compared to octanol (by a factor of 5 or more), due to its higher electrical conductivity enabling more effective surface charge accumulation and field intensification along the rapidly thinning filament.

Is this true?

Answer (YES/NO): NO